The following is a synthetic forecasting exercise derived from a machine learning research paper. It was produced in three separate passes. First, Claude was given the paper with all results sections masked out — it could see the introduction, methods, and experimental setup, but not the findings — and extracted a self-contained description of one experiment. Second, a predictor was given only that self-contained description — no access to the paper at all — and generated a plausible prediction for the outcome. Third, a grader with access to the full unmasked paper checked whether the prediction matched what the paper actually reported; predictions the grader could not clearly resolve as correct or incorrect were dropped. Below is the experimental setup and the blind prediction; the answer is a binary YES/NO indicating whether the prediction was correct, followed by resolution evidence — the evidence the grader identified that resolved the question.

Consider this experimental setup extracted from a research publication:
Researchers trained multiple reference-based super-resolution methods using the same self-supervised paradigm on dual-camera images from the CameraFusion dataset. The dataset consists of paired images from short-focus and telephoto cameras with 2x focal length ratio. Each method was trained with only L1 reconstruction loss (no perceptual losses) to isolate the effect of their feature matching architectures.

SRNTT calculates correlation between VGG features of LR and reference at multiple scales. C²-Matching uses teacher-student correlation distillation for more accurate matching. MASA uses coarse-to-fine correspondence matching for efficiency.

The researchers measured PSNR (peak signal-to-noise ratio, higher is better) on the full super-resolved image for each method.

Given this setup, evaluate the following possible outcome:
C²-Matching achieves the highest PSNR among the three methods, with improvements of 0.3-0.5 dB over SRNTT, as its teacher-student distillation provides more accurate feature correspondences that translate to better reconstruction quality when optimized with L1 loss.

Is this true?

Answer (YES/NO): NO